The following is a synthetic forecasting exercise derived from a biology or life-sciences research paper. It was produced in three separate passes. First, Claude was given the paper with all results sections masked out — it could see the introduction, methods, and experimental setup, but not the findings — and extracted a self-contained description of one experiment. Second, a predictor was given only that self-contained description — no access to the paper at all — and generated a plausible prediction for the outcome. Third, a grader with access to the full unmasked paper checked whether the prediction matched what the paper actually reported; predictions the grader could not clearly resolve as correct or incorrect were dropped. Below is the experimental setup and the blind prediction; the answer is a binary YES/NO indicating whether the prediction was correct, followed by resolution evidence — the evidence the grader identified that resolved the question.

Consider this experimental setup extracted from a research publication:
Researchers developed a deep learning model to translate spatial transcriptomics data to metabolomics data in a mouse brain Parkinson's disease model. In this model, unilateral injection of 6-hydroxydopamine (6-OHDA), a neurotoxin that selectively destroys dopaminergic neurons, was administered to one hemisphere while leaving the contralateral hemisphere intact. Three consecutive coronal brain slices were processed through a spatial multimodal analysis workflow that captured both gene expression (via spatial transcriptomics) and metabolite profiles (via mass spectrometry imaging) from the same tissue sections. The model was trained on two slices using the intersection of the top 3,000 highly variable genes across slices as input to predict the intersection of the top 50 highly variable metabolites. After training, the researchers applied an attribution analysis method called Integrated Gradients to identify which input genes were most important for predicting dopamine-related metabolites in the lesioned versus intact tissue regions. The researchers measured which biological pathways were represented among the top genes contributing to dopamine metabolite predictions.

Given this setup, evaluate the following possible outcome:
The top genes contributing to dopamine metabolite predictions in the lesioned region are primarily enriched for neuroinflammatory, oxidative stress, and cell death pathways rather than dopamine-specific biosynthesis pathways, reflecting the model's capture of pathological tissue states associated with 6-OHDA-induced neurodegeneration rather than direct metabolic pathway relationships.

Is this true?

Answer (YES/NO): NO